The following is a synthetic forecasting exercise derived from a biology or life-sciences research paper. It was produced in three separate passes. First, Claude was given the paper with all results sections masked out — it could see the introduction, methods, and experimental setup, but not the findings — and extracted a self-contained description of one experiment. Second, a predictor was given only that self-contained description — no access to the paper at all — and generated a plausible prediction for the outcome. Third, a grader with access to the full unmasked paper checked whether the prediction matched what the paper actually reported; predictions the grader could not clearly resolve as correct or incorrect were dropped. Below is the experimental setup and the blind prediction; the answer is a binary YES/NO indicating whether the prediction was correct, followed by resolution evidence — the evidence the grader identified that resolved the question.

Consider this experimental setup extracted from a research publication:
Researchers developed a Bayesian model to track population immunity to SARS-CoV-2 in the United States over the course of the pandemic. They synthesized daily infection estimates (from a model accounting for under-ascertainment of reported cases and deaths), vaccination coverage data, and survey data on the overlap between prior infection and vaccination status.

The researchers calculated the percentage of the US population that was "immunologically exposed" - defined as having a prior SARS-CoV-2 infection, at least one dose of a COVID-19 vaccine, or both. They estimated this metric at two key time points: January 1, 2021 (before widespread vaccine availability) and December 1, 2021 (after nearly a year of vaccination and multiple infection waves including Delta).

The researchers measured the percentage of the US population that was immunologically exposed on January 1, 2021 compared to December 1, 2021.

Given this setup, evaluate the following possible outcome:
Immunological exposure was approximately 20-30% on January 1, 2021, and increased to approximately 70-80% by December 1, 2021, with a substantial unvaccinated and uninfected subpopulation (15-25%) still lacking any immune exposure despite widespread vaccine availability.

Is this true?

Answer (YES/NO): NO